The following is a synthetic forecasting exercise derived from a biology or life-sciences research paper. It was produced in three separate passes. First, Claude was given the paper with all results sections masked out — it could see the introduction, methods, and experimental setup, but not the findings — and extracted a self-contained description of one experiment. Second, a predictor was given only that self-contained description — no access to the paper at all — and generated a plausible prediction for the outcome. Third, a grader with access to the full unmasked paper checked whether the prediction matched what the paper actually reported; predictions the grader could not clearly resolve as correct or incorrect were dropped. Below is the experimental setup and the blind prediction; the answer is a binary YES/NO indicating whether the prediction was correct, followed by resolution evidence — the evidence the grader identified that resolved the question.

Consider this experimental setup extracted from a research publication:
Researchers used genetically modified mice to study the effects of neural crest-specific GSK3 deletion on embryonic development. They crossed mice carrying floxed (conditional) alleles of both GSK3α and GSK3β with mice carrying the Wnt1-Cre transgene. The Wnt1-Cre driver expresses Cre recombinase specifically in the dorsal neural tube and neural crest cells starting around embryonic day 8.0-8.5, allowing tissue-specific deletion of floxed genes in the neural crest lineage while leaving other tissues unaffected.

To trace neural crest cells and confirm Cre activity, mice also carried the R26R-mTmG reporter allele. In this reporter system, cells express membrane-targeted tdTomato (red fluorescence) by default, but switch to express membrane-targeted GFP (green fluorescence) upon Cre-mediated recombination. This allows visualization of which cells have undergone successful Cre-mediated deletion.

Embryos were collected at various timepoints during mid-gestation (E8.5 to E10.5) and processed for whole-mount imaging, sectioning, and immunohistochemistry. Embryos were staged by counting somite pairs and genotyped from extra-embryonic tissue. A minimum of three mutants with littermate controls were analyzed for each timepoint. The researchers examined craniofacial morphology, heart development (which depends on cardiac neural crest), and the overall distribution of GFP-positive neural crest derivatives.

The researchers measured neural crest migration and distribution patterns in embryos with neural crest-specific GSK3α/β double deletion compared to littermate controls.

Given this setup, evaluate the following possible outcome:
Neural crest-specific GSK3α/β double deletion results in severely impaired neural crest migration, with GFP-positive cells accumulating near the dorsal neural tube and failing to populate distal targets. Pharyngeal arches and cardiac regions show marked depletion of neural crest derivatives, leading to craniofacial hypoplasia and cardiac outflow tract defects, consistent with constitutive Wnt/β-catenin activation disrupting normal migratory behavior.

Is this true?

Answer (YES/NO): NO